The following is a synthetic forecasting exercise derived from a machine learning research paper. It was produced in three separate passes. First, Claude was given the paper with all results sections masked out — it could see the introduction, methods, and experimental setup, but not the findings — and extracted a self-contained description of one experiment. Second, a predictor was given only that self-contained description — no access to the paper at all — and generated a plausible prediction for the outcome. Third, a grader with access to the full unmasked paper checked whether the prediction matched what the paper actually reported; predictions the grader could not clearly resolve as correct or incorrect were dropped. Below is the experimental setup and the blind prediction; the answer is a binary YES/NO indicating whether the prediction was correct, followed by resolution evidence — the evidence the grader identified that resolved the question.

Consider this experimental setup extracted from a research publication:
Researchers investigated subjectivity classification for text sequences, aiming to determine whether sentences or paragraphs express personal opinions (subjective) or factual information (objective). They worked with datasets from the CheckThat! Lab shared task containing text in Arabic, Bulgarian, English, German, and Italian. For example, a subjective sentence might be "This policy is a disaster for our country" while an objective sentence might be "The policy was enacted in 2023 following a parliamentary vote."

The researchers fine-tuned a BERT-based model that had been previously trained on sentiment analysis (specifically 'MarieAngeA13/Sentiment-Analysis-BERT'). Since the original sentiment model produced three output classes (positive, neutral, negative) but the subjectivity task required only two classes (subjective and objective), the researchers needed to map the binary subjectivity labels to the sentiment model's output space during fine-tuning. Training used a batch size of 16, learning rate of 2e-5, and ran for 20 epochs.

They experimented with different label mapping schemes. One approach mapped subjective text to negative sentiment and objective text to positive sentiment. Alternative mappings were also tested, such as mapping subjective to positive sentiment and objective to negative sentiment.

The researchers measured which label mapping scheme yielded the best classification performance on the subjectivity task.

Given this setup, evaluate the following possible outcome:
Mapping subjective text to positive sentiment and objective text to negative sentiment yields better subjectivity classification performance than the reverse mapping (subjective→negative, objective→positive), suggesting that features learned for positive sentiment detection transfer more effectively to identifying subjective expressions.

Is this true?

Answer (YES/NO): NO